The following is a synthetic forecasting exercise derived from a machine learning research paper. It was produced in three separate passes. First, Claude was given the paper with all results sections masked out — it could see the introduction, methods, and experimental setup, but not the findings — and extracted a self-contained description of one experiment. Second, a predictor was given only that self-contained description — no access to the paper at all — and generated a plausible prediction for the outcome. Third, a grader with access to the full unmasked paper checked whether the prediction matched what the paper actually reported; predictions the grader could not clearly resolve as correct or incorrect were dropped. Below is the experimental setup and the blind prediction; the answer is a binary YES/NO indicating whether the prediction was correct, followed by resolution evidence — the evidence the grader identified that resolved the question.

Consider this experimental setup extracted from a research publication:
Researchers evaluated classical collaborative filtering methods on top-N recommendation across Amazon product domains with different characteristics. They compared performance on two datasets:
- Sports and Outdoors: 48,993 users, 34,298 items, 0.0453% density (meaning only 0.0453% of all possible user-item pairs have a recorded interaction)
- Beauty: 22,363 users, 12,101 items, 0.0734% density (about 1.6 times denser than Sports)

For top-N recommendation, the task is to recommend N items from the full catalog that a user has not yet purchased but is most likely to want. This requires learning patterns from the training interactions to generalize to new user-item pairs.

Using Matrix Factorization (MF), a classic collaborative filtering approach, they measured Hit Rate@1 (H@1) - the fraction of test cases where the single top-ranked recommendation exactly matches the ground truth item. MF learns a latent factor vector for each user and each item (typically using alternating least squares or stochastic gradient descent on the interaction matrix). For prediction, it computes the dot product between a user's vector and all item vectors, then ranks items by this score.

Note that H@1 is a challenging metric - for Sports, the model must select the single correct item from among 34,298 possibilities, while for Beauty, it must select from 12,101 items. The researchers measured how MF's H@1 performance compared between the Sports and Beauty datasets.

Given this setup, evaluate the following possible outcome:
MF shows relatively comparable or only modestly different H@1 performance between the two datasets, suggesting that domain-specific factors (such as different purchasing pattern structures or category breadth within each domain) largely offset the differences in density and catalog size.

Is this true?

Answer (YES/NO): YES